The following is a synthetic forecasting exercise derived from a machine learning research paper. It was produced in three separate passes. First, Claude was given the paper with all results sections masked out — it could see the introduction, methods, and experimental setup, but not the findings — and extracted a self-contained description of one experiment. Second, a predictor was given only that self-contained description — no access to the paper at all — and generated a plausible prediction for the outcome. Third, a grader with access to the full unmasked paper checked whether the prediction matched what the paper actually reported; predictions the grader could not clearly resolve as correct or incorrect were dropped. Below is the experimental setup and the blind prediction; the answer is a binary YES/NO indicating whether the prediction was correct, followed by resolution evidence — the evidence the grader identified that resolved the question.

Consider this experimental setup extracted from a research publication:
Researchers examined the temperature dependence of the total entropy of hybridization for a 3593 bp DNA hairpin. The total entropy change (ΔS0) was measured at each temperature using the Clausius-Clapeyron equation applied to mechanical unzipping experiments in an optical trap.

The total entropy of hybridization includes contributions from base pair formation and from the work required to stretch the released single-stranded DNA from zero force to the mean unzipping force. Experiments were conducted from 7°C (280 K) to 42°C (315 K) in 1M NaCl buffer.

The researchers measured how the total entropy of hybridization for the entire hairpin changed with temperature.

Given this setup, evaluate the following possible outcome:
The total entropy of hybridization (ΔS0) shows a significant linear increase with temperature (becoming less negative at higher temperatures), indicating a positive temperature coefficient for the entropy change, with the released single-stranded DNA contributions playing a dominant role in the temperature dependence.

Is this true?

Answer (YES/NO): NO